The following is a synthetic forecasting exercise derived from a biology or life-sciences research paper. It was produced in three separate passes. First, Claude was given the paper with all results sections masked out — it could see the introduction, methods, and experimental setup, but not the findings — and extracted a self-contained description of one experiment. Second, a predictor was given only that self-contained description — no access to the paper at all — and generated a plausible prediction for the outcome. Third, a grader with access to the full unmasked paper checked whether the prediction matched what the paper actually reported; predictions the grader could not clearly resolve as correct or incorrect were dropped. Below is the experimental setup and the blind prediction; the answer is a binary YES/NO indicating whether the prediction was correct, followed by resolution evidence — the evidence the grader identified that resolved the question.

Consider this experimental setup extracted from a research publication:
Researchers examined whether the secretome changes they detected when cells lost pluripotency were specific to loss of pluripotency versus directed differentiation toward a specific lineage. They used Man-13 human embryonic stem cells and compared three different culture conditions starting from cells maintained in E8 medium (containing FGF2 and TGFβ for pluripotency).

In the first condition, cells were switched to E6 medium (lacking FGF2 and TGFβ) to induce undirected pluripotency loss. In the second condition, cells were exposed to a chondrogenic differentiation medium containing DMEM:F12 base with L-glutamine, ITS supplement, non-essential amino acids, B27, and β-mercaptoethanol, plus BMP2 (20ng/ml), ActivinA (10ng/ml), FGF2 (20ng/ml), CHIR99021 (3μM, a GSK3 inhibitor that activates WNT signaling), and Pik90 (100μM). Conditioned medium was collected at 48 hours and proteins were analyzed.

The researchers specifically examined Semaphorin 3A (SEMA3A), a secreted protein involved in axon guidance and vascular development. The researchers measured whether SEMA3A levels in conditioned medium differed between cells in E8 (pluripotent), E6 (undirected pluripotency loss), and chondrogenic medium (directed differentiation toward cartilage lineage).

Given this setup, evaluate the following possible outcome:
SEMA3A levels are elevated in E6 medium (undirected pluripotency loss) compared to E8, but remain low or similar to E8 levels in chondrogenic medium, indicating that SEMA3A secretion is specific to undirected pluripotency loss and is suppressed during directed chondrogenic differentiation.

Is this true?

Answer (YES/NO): NO